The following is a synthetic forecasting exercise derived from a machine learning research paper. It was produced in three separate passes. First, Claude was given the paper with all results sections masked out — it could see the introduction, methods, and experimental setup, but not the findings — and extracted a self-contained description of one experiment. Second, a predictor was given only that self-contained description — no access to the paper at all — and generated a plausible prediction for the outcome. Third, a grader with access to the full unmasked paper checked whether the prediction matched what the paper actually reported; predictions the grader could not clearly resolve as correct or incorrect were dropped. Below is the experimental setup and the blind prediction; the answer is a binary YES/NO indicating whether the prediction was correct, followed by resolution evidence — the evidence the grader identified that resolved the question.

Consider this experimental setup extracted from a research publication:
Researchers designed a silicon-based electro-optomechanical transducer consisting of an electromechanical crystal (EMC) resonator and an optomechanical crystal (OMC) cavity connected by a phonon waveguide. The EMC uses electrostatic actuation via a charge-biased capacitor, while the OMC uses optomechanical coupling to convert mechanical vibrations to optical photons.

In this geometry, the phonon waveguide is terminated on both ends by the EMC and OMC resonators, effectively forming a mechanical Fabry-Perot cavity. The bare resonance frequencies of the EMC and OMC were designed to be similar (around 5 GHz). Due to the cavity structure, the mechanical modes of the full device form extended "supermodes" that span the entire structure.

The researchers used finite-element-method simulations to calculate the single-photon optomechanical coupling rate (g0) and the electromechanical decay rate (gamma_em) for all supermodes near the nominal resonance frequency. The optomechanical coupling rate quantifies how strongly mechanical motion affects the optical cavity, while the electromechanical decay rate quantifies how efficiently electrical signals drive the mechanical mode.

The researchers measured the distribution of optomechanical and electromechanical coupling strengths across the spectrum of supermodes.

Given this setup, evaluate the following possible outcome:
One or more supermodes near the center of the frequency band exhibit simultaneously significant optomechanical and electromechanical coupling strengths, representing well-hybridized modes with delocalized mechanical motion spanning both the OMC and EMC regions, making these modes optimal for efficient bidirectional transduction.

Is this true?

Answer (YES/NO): YES